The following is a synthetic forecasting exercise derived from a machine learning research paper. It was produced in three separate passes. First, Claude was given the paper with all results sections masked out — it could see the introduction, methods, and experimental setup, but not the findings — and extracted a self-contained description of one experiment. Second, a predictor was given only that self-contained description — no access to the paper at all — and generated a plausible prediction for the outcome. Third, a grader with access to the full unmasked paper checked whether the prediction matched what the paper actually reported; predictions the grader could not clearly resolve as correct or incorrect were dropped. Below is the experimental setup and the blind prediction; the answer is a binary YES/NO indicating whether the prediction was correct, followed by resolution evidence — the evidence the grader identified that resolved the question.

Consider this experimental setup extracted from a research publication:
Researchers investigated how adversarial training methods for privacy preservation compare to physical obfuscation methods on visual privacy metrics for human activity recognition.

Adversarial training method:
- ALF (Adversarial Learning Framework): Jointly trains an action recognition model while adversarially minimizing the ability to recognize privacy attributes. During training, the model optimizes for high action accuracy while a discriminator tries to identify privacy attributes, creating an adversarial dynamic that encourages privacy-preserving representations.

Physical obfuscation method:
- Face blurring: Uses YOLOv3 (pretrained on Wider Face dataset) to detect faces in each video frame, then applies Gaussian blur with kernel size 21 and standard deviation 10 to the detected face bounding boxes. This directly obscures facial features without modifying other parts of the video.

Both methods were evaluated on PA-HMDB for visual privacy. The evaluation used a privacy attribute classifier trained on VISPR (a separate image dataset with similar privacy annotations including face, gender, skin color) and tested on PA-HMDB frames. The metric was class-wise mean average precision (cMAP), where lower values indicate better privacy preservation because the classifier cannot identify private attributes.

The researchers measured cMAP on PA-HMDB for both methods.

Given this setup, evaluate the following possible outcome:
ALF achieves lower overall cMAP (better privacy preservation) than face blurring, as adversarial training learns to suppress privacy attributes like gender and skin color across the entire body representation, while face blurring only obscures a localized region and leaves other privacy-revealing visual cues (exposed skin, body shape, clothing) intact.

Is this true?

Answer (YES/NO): YES